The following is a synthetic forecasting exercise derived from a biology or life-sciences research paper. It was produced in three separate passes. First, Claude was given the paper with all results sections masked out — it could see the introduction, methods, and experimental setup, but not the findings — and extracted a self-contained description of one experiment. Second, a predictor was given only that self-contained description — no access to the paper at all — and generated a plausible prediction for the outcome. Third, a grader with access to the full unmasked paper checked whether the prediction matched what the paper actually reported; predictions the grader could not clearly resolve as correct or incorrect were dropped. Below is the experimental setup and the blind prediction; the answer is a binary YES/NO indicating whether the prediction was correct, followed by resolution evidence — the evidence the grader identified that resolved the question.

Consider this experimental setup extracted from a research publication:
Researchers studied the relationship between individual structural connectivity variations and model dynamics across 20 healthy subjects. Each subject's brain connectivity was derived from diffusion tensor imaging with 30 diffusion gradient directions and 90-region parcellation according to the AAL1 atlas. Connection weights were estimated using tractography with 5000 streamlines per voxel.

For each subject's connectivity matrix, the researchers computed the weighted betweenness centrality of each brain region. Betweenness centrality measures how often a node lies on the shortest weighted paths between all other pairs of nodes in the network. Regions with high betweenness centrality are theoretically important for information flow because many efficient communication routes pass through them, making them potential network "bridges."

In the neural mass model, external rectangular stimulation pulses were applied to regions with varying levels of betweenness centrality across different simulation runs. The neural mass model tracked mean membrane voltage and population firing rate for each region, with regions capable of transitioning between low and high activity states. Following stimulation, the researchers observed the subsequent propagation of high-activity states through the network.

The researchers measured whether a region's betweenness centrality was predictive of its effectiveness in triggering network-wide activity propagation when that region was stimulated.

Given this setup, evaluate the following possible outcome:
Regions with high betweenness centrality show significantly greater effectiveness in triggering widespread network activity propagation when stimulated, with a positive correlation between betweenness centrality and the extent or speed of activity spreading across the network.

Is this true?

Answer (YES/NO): YES